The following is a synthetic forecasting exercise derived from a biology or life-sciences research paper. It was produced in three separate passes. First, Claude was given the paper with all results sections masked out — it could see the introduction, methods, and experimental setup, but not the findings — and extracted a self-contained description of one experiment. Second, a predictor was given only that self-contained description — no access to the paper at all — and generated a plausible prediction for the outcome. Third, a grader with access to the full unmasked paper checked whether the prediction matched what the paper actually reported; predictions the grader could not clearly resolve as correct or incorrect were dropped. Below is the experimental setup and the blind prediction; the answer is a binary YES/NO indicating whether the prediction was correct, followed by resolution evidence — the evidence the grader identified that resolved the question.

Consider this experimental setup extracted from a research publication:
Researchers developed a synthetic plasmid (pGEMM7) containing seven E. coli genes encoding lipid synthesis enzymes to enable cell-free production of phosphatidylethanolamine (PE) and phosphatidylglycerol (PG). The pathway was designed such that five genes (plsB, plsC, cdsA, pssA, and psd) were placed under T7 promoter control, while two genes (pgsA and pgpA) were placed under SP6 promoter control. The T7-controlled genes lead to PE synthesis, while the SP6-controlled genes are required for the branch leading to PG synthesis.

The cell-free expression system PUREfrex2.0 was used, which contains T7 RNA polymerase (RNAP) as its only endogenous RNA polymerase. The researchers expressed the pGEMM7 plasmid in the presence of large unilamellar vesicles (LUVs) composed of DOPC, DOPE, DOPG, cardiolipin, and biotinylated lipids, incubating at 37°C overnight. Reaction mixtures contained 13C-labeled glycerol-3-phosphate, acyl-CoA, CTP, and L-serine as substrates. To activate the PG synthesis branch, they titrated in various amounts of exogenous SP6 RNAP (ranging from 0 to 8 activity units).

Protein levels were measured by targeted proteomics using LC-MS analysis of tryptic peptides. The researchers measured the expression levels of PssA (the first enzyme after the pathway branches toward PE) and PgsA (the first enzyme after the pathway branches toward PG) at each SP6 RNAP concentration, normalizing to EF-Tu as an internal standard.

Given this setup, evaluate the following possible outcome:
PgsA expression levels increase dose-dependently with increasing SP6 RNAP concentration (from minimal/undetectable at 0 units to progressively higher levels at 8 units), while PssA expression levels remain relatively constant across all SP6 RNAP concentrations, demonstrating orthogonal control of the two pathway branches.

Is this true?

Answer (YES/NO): NO